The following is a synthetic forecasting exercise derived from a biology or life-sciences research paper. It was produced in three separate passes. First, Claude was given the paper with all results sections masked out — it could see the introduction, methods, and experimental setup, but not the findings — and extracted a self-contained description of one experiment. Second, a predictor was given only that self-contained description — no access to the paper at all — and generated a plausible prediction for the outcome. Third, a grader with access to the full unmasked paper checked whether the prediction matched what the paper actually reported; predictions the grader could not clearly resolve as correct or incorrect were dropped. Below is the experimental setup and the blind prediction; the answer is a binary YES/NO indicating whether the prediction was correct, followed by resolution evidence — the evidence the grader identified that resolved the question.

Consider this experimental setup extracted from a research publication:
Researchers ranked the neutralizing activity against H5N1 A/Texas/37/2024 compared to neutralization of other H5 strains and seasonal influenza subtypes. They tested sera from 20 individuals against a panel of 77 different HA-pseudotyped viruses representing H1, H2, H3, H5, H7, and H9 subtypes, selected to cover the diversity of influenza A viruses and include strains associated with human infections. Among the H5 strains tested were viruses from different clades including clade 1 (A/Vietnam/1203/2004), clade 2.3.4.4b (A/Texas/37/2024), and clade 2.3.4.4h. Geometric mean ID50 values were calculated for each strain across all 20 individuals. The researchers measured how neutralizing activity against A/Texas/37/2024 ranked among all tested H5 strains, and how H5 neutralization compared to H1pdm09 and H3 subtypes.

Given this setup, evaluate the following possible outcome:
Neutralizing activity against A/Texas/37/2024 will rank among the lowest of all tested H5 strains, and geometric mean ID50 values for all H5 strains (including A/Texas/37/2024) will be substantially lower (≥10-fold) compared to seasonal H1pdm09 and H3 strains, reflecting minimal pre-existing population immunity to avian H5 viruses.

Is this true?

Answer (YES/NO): NO